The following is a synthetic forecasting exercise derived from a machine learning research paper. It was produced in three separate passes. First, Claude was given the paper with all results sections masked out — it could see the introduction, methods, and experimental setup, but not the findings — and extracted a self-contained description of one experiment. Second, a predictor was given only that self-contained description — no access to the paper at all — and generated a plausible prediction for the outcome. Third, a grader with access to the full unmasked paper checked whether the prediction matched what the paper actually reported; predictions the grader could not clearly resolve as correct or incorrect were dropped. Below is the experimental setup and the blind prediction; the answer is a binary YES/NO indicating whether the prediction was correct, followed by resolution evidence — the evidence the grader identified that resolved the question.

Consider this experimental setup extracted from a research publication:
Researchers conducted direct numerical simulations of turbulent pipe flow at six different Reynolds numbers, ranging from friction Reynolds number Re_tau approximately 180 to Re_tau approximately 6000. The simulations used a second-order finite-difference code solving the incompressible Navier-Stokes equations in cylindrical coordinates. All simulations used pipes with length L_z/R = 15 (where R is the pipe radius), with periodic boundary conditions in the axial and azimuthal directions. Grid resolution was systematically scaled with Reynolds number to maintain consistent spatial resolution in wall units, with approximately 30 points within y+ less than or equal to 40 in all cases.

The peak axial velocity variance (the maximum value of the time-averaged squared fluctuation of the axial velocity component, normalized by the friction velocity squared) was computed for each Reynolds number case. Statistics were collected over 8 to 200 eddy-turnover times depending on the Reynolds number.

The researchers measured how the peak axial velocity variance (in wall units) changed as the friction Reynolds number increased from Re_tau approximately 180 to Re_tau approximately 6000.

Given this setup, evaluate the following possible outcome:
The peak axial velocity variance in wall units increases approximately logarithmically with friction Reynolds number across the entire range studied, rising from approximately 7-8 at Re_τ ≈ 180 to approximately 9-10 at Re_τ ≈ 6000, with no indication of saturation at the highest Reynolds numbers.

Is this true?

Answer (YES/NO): YES